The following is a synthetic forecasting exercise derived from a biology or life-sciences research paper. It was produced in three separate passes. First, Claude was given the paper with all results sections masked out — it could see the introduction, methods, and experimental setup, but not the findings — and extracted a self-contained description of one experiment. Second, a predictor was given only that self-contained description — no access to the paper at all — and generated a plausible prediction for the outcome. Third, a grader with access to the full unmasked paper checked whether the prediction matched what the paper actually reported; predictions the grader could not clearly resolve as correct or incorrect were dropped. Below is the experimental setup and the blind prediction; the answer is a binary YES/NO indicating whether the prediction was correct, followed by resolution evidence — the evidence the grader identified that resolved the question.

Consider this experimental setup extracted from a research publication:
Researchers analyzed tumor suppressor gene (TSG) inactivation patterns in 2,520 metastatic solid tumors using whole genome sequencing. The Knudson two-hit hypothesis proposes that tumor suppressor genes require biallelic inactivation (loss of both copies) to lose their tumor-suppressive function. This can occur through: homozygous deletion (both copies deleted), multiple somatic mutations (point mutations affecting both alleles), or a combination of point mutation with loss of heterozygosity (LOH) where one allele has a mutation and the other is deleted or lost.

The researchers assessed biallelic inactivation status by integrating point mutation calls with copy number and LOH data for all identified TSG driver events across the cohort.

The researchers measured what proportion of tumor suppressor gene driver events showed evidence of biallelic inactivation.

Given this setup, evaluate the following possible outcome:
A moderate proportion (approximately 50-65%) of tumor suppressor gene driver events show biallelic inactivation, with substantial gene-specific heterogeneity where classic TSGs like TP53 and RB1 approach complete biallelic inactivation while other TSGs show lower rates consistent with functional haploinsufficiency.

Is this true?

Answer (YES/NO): NO